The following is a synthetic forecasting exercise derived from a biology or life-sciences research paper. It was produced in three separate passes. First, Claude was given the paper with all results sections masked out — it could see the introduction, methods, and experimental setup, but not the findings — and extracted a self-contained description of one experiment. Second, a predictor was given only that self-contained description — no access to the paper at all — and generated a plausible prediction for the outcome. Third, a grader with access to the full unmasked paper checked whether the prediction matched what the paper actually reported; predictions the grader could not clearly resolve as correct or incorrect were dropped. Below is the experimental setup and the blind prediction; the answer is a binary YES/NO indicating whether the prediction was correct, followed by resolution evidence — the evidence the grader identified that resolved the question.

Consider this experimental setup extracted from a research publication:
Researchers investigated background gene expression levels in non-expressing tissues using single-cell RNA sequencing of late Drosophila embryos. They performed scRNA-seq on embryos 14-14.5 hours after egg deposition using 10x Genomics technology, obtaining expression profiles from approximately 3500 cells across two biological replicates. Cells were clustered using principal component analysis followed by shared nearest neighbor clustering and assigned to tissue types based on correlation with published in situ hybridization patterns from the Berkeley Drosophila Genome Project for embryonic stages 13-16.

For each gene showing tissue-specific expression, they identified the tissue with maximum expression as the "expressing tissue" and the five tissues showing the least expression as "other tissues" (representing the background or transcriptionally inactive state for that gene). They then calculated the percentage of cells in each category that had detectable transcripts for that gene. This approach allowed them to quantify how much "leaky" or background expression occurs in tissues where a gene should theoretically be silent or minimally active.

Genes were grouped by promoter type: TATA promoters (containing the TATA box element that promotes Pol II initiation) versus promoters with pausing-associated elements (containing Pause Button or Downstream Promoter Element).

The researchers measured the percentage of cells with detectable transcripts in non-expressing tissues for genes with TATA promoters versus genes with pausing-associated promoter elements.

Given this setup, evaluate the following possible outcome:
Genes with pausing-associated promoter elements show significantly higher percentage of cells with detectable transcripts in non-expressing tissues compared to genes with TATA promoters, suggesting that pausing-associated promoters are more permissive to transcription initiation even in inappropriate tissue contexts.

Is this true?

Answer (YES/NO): YES